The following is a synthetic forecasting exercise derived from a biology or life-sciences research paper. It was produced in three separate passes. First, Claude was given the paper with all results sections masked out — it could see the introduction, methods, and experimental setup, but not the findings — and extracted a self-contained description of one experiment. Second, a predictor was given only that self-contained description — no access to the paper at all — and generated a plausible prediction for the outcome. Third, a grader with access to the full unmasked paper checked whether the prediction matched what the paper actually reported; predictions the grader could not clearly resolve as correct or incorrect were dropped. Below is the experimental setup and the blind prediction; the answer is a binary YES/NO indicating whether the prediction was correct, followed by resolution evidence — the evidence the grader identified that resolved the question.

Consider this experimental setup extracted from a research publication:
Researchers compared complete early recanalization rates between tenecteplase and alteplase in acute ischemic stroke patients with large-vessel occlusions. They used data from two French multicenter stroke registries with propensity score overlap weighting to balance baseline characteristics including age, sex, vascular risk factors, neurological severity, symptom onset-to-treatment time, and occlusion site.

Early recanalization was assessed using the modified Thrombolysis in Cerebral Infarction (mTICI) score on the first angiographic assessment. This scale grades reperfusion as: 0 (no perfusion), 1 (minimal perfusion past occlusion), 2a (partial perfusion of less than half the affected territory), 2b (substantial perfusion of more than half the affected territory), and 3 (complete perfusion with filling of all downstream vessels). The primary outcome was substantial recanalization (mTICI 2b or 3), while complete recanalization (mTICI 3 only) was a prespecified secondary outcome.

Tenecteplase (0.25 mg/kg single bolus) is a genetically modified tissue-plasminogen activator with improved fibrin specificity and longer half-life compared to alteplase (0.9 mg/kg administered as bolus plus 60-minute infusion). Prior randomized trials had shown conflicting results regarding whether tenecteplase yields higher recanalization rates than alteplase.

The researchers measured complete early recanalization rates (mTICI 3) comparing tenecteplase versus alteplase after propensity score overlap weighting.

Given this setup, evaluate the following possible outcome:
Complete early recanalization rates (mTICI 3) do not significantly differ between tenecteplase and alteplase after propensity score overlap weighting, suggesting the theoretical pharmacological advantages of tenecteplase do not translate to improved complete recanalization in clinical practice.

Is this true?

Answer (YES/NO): YES